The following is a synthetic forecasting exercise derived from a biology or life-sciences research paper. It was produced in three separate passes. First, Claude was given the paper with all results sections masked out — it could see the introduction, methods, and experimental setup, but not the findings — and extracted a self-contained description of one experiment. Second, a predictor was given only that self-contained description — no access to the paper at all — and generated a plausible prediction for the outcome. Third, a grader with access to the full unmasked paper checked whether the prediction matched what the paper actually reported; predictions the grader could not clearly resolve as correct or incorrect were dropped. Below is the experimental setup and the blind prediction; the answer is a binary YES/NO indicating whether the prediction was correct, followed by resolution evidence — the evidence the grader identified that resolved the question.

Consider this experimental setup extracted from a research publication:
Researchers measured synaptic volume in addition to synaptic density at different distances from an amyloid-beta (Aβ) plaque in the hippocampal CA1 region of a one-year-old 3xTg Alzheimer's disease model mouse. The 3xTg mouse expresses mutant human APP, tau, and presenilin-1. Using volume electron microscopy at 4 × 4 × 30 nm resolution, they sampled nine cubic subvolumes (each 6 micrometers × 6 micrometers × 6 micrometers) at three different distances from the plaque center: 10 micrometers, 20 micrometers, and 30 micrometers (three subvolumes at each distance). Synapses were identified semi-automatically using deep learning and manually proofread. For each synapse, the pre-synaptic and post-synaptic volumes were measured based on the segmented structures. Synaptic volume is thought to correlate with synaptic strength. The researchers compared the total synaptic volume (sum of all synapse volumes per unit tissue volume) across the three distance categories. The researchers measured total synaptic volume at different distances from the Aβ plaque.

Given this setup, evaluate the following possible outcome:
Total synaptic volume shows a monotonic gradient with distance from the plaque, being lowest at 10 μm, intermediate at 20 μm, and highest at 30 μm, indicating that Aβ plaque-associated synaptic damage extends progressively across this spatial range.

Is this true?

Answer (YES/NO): YES